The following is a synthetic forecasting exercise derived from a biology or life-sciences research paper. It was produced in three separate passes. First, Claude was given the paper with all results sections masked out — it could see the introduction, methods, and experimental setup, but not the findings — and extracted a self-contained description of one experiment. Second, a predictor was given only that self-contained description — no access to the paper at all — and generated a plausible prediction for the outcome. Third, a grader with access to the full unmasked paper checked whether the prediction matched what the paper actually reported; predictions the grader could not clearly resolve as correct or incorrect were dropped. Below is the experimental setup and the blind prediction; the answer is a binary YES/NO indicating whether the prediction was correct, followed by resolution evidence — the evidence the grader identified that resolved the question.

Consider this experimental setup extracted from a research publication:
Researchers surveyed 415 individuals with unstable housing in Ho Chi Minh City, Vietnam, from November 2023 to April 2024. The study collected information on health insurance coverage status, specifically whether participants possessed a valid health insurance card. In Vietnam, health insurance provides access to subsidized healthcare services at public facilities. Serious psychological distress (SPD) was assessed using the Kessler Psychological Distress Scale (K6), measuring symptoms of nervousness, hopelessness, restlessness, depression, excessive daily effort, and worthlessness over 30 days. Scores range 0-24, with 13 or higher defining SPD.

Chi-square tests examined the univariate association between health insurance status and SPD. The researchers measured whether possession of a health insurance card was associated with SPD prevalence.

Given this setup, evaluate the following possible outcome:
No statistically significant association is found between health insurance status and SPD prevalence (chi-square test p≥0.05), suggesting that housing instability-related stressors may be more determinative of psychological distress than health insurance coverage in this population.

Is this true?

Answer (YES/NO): NO